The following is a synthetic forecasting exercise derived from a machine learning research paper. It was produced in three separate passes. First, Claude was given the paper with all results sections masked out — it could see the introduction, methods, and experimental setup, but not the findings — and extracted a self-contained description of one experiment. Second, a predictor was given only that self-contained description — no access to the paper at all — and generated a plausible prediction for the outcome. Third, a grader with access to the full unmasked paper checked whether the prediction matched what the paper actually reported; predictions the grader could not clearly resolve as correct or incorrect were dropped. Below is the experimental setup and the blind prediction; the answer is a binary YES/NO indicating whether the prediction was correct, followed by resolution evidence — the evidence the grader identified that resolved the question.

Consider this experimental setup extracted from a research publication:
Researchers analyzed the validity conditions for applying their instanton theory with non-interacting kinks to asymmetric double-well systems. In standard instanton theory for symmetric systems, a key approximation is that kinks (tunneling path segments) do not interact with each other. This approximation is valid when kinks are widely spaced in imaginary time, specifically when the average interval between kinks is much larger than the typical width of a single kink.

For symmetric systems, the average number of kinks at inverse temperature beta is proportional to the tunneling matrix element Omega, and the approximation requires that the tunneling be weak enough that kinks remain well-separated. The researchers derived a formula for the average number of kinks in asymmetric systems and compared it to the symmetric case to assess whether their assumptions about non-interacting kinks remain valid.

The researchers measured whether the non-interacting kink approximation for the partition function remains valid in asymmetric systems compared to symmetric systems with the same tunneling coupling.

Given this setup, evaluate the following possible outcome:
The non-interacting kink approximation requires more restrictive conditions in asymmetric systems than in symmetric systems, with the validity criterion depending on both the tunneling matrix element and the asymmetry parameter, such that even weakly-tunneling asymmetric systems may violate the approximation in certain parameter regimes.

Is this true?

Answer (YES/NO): NO